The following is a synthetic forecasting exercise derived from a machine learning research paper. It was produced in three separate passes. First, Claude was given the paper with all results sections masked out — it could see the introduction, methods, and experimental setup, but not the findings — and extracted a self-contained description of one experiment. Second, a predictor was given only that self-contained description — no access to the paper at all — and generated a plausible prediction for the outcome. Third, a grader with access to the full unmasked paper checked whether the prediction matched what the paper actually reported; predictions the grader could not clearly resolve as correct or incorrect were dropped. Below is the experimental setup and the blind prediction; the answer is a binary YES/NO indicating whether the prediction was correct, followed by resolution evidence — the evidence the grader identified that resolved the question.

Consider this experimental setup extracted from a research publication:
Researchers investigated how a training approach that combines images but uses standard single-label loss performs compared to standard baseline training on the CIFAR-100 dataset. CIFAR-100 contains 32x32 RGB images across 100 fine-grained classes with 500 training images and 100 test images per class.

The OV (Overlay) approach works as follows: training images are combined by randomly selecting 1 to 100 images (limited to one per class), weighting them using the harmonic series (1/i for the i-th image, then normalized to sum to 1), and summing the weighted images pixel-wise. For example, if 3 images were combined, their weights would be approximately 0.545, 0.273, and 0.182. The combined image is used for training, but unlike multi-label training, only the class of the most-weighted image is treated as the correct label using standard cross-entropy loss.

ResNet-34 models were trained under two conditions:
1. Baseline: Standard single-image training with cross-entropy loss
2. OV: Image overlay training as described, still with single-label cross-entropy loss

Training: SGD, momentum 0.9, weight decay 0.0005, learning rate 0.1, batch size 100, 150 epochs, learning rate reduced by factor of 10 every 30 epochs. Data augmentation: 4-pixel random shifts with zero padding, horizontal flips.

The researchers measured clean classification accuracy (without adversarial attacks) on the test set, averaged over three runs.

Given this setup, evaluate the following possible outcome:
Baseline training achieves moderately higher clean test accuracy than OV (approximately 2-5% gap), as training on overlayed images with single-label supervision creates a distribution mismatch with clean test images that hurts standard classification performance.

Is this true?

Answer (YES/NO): NO